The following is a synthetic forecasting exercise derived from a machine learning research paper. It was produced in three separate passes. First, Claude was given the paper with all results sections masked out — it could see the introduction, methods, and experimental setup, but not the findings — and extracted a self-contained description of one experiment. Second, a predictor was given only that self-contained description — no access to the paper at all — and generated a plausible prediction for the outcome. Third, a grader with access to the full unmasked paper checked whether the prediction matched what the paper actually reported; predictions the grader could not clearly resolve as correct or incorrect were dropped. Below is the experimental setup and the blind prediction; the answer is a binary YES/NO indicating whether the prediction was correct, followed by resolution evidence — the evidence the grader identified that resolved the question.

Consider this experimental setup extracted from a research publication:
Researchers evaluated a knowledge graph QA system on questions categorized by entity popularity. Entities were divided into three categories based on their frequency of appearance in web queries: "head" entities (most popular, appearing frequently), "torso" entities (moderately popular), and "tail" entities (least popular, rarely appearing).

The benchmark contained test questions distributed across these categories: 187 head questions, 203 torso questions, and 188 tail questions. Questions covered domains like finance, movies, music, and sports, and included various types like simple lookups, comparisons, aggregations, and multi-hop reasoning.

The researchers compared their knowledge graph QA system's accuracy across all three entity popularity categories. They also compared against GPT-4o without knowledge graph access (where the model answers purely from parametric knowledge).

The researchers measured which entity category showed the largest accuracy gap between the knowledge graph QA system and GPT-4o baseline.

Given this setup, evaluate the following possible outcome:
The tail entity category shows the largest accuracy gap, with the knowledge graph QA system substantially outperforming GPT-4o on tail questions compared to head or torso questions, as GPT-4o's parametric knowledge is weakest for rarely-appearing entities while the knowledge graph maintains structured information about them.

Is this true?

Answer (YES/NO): YES